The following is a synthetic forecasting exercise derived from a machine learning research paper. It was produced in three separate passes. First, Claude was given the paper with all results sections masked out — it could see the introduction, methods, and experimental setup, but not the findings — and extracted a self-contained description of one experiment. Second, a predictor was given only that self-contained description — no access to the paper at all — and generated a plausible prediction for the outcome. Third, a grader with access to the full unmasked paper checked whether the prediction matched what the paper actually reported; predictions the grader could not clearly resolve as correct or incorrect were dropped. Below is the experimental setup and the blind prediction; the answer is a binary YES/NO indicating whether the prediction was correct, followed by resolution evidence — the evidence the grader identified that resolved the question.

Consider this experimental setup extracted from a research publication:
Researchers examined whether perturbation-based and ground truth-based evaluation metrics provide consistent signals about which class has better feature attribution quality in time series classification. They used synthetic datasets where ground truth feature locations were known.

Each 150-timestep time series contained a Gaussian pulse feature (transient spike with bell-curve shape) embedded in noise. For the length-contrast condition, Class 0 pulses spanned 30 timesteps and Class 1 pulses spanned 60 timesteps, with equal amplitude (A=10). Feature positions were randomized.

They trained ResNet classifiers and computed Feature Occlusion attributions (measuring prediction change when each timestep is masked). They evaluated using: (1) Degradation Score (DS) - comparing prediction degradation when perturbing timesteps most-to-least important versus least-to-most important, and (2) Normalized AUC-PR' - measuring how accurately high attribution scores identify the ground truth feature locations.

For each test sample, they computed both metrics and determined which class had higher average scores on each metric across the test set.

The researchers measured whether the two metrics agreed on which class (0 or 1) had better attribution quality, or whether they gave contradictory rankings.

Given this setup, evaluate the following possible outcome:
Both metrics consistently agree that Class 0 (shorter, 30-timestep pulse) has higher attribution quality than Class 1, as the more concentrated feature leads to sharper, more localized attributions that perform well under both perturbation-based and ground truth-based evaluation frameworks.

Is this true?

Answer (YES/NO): NO